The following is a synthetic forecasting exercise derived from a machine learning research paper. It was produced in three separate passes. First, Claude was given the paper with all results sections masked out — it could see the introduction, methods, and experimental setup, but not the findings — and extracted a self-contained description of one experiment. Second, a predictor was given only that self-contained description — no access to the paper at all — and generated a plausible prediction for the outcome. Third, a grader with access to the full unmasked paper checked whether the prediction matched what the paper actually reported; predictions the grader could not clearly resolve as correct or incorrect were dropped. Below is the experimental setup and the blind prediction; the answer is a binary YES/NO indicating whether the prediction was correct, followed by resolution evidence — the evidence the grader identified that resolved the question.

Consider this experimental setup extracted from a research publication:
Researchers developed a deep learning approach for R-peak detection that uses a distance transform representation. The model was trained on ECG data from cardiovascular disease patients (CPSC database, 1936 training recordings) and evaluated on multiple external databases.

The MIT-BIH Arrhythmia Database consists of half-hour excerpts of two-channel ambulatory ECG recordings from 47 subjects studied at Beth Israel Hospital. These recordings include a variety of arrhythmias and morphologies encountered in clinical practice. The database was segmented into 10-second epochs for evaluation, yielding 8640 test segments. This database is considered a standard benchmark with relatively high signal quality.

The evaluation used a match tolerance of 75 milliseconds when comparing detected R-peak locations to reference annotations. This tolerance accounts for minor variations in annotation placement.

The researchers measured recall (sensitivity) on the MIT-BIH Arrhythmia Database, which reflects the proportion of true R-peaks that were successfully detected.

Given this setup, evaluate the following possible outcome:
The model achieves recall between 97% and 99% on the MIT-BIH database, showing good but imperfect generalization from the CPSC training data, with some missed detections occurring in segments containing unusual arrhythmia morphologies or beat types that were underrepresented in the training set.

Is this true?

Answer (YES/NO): NO